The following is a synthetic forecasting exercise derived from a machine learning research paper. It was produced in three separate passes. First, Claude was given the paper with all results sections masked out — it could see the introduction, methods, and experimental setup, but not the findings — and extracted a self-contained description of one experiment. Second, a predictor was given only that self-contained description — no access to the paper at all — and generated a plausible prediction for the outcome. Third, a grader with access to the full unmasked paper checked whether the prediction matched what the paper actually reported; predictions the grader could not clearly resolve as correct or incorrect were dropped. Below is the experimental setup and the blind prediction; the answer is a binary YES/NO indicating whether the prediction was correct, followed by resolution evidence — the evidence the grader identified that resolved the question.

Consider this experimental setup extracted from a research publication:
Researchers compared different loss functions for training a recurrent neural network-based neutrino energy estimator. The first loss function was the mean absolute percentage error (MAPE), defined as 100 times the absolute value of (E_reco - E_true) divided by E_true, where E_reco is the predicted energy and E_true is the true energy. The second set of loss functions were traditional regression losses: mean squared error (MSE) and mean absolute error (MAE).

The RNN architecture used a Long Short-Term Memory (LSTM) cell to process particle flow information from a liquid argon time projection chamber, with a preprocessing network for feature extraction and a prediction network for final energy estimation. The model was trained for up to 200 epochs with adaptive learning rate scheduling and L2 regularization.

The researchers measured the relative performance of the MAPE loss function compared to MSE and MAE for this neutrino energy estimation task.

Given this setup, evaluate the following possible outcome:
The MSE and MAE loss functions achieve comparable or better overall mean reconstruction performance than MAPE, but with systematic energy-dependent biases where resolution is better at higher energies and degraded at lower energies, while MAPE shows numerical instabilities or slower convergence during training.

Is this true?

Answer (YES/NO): NO